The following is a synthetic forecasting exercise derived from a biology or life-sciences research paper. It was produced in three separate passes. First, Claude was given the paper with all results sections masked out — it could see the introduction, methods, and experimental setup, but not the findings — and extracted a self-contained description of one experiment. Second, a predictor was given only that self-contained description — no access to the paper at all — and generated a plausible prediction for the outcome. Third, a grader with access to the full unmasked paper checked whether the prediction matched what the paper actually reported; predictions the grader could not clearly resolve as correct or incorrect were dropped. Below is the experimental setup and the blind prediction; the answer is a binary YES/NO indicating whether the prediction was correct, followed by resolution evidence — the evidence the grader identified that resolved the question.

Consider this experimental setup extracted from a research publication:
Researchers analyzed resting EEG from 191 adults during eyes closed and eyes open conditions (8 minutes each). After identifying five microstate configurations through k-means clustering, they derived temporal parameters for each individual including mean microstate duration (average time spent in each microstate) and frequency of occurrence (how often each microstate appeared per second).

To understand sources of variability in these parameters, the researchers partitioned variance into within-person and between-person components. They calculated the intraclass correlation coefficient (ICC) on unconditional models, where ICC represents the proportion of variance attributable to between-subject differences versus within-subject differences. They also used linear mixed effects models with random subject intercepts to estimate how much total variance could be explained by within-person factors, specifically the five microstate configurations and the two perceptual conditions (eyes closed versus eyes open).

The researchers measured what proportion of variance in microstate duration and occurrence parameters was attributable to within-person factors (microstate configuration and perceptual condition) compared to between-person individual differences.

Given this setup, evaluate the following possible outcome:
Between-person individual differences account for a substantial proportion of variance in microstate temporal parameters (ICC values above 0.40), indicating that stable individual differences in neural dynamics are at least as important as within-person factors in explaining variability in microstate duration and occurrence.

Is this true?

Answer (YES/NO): NO